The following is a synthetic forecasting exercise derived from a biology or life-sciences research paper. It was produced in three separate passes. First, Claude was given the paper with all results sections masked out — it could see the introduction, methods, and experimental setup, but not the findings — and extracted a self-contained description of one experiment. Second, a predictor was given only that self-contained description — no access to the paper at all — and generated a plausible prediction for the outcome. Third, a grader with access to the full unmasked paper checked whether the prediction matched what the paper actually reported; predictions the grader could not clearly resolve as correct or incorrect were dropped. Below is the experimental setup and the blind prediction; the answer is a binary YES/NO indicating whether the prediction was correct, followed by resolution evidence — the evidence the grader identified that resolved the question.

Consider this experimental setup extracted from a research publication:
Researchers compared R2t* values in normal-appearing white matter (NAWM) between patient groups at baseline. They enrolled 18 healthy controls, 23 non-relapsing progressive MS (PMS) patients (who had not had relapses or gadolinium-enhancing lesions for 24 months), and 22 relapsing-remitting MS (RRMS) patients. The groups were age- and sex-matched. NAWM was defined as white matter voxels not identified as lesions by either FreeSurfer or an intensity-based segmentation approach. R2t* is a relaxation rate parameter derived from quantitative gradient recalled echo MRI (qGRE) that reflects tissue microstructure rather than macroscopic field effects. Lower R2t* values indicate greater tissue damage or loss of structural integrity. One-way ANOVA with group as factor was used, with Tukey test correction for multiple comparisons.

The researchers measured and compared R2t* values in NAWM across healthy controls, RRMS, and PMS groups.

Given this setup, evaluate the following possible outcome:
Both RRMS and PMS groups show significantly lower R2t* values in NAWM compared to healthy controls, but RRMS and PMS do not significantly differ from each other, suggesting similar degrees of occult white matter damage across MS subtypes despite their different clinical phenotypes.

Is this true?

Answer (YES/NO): NO